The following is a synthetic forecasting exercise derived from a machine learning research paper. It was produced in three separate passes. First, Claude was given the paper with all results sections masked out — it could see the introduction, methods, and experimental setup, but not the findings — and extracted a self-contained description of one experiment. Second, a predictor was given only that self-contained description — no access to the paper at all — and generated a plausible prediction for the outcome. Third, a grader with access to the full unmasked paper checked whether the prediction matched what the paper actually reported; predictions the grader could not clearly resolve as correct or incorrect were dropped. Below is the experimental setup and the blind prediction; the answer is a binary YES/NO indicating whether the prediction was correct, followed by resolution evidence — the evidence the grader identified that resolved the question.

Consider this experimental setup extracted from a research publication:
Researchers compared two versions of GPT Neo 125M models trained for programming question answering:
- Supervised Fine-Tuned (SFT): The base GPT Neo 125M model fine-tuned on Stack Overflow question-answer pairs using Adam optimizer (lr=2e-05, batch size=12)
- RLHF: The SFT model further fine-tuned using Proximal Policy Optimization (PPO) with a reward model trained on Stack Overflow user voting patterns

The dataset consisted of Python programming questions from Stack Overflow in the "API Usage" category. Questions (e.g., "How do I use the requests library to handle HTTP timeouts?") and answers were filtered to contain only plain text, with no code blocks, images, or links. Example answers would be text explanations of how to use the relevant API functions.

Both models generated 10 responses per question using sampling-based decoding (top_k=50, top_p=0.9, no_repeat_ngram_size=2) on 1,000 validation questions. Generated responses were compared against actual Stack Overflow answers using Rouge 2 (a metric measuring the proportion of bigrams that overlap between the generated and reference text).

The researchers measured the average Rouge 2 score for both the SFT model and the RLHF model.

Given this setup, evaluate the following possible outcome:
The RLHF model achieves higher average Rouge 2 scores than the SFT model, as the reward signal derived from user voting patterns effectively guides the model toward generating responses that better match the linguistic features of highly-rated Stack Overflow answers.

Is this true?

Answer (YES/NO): NO